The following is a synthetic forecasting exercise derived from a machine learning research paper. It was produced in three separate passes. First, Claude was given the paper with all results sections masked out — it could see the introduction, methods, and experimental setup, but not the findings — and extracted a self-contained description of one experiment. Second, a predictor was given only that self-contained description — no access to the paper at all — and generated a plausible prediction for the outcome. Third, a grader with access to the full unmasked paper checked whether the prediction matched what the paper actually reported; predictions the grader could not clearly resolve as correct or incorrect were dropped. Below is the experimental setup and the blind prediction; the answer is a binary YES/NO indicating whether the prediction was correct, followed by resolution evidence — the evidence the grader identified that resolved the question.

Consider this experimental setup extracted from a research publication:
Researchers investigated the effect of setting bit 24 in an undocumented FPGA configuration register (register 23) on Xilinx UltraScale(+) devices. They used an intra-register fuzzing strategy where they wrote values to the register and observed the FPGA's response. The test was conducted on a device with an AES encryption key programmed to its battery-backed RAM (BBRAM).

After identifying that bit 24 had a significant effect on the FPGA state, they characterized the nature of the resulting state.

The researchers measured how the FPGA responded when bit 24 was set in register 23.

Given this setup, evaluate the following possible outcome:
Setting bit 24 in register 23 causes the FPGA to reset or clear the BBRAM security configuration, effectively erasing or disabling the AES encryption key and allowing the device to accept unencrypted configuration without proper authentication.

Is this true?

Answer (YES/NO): NO